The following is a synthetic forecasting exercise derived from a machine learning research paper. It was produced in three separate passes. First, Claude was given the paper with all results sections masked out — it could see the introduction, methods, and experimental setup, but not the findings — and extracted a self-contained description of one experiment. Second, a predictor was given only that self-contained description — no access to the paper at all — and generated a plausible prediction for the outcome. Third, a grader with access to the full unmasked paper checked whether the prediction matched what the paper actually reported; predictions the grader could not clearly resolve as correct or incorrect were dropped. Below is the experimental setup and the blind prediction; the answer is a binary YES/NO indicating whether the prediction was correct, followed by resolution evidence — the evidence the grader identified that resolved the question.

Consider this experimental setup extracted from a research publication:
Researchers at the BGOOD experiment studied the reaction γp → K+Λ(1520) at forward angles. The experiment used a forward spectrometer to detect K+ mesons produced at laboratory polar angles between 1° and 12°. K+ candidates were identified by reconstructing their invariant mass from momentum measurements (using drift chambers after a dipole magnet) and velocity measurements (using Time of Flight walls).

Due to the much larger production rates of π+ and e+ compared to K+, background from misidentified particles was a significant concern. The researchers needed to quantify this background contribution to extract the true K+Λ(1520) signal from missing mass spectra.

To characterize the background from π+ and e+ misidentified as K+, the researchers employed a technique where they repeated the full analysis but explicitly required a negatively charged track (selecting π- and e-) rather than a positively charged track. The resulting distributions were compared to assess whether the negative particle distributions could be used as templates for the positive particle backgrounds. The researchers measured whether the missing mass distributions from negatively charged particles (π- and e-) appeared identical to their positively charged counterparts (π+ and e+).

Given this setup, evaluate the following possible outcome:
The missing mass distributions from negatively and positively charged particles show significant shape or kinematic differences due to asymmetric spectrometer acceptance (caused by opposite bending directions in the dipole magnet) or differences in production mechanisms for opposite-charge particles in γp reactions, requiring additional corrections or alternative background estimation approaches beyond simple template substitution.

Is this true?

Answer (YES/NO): NO